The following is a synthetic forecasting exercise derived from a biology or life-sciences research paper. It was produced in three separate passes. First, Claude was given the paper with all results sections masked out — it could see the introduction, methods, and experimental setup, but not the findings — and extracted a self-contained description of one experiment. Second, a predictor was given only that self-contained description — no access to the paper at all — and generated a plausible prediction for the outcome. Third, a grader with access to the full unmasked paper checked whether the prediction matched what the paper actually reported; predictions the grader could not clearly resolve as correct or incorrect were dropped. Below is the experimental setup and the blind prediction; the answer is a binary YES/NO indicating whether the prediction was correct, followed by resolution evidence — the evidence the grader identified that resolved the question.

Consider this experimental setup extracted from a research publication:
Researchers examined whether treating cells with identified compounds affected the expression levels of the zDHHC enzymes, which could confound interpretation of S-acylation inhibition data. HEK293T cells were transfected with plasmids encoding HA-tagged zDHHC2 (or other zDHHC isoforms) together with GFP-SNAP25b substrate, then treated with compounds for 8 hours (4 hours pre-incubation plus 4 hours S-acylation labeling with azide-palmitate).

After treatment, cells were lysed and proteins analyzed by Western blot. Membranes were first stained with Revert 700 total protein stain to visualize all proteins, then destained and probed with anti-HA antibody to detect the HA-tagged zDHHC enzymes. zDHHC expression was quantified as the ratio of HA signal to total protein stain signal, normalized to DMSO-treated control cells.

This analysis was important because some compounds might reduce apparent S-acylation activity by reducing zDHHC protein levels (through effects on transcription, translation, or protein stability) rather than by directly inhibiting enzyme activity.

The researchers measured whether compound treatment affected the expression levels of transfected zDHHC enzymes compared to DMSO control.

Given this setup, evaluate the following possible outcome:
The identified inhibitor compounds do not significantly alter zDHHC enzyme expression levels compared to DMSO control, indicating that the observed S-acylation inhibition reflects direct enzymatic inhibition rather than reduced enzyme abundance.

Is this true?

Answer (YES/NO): NO